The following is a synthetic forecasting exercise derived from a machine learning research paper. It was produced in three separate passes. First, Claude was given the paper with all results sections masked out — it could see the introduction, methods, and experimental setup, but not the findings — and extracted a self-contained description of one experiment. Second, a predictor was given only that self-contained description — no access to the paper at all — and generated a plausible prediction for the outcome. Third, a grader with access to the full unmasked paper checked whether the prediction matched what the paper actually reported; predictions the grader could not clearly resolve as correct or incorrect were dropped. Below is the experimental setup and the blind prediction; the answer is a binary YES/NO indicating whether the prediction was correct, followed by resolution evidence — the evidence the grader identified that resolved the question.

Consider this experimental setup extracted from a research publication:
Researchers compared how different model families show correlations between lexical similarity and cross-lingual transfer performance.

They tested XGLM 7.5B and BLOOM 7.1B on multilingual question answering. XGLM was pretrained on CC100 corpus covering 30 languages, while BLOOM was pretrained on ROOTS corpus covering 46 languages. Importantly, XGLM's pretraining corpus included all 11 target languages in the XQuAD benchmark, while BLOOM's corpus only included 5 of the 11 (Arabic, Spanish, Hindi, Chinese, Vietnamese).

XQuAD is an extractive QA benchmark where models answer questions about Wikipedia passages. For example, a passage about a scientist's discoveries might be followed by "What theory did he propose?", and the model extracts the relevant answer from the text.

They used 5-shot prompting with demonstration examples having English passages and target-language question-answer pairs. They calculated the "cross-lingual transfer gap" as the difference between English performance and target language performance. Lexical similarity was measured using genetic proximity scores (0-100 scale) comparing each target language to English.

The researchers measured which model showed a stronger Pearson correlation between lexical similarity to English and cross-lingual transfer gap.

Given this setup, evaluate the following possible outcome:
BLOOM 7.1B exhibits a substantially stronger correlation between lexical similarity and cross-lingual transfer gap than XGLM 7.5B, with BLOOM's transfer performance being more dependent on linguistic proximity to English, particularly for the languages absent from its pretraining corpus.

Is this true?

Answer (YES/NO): NO